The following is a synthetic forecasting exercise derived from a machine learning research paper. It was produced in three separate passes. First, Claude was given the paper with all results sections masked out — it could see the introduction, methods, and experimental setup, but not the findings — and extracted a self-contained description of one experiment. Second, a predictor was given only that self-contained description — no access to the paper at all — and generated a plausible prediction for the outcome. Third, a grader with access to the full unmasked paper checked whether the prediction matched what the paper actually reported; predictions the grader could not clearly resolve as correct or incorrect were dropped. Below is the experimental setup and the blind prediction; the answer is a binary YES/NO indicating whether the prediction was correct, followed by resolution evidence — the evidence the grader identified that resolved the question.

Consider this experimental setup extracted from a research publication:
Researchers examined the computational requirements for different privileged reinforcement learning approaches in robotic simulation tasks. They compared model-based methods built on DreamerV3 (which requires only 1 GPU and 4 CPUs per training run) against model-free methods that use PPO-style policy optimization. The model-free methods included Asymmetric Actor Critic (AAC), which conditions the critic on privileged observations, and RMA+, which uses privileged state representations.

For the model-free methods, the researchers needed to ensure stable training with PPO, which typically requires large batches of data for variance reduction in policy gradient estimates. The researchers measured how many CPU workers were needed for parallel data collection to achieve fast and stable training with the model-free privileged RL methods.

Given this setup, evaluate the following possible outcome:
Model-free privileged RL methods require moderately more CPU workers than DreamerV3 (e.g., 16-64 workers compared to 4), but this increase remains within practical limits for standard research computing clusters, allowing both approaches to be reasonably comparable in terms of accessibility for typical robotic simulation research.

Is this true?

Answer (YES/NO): NO